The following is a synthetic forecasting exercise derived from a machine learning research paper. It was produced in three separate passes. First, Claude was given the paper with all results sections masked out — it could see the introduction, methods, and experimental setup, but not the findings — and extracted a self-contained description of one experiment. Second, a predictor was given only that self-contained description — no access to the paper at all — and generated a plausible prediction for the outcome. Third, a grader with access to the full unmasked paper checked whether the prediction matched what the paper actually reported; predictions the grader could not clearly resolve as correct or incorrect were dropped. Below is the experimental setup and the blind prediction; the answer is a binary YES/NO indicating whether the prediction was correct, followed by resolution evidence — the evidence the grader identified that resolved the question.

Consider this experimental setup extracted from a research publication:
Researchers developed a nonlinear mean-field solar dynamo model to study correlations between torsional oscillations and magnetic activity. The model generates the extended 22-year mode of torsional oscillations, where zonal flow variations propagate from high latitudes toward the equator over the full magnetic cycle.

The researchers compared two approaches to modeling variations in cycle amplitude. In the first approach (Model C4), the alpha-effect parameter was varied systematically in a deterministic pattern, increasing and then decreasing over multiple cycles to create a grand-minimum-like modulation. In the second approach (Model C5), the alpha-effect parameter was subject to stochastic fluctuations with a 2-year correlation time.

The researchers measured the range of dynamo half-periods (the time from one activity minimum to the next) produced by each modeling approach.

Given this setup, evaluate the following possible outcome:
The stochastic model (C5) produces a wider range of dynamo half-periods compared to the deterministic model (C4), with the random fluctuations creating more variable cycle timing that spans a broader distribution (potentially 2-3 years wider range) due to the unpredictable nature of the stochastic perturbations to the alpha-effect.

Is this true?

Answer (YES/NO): NO